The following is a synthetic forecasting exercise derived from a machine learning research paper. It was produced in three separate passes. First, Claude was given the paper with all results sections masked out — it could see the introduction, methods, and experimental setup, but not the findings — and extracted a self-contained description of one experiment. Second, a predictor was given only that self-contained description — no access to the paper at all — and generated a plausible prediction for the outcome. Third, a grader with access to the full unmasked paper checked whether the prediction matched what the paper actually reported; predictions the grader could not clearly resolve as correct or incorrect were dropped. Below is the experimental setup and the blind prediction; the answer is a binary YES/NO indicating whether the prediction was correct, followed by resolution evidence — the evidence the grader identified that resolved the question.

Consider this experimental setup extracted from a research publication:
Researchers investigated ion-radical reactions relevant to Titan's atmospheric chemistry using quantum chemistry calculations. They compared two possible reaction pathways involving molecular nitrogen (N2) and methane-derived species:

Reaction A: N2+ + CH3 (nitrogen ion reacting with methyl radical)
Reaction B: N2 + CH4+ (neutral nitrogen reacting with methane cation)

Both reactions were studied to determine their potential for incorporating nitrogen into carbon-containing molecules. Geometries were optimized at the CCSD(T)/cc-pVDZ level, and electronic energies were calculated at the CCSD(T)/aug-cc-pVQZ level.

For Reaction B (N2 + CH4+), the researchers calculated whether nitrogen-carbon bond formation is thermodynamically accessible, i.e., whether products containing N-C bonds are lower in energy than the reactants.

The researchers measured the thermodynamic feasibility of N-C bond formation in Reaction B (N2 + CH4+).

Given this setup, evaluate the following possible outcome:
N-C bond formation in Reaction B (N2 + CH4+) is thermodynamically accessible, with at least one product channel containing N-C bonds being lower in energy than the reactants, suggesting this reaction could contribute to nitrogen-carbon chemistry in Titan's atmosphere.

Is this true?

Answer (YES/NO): YES